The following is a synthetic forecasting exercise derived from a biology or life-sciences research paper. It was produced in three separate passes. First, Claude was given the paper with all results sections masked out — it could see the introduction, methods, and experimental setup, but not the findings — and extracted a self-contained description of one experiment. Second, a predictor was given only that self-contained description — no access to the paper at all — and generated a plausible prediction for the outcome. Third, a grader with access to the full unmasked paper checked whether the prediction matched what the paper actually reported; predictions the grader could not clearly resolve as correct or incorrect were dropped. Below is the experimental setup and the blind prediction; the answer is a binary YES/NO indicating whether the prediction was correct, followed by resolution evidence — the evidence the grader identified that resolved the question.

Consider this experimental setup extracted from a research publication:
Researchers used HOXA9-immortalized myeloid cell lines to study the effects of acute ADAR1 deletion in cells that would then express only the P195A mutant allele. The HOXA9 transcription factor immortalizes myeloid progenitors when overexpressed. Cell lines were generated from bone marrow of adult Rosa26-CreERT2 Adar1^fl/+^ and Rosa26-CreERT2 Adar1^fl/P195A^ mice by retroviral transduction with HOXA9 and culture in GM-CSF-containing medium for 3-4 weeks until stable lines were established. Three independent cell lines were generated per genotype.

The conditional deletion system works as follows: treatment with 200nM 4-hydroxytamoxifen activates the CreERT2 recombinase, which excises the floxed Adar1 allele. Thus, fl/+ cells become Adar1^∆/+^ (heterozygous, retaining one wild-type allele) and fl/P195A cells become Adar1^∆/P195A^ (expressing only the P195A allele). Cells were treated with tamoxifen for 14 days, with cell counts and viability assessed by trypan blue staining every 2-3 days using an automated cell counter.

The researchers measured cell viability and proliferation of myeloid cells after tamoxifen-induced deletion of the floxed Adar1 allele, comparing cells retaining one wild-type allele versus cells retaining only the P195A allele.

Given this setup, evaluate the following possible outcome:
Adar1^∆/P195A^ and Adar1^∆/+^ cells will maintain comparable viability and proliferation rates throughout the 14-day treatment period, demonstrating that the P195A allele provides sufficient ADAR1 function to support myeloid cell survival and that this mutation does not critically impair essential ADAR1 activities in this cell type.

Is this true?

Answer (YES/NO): YES